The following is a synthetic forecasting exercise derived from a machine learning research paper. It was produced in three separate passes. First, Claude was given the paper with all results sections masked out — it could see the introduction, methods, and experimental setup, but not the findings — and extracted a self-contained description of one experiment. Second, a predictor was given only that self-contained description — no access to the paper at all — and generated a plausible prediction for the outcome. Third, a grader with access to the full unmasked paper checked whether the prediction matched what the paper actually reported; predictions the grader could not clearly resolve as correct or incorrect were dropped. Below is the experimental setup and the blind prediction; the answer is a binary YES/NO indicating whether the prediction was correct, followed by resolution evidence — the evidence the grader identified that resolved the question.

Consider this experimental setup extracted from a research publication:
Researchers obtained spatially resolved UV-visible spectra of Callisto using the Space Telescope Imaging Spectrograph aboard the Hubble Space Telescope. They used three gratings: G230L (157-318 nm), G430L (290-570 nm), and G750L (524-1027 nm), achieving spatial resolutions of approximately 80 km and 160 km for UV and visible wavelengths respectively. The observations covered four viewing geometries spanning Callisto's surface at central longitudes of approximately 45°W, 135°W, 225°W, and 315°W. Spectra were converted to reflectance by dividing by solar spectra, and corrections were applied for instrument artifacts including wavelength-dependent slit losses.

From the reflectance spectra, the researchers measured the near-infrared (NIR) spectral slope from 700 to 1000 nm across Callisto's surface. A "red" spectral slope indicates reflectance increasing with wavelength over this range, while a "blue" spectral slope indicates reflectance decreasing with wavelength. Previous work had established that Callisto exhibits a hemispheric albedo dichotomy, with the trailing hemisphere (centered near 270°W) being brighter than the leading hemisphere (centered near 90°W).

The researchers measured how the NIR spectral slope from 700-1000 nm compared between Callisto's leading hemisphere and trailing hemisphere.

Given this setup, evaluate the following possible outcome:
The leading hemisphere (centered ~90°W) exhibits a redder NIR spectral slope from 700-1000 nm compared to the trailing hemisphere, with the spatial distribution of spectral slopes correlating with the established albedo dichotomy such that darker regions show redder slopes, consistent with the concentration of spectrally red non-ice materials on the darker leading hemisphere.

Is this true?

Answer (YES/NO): YES